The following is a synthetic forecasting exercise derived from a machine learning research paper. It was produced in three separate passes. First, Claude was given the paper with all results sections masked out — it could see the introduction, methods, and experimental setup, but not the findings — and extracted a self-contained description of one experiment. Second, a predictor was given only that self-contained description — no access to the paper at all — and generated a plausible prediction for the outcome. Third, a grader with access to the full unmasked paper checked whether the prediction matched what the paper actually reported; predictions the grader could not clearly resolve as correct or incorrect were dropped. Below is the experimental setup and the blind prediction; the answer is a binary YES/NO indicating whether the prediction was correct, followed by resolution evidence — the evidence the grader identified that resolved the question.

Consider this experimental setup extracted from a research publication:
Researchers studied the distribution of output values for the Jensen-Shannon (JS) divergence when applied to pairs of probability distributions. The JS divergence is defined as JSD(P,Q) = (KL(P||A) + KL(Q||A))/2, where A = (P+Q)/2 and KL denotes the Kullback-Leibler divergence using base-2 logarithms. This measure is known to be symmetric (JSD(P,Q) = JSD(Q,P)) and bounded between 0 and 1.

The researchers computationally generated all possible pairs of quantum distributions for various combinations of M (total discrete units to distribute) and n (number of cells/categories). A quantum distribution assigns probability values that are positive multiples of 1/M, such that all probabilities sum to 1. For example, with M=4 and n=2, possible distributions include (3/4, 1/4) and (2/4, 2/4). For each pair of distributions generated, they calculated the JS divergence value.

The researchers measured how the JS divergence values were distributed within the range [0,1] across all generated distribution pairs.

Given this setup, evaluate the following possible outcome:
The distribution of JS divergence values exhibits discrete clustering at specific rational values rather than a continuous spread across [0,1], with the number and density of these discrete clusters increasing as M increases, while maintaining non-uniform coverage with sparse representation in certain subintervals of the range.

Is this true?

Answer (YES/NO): NO